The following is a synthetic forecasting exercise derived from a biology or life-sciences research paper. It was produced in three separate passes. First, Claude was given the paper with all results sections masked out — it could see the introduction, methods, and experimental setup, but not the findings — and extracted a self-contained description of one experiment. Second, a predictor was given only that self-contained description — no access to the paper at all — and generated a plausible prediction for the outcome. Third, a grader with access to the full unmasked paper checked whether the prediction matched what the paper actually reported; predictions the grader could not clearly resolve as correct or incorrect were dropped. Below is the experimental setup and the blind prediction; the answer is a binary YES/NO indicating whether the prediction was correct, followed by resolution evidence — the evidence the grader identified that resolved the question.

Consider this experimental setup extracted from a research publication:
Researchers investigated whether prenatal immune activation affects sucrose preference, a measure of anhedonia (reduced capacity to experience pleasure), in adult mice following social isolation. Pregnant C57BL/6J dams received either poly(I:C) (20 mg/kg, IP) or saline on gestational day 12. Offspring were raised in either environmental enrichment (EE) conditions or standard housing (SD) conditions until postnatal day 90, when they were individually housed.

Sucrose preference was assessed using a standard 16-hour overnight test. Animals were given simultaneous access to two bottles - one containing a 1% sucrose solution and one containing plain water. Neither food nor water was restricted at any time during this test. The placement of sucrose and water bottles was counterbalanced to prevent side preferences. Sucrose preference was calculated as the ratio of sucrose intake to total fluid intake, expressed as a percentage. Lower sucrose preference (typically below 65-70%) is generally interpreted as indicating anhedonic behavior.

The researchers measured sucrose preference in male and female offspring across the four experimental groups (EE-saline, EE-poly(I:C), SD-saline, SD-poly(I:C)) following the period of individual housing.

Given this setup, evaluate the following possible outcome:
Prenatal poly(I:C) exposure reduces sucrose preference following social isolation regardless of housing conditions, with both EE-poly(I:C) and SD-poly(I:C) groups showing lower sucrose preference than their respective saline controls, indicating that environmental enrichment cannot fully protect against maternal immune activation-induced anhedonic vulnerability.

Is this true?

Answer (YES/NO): NO